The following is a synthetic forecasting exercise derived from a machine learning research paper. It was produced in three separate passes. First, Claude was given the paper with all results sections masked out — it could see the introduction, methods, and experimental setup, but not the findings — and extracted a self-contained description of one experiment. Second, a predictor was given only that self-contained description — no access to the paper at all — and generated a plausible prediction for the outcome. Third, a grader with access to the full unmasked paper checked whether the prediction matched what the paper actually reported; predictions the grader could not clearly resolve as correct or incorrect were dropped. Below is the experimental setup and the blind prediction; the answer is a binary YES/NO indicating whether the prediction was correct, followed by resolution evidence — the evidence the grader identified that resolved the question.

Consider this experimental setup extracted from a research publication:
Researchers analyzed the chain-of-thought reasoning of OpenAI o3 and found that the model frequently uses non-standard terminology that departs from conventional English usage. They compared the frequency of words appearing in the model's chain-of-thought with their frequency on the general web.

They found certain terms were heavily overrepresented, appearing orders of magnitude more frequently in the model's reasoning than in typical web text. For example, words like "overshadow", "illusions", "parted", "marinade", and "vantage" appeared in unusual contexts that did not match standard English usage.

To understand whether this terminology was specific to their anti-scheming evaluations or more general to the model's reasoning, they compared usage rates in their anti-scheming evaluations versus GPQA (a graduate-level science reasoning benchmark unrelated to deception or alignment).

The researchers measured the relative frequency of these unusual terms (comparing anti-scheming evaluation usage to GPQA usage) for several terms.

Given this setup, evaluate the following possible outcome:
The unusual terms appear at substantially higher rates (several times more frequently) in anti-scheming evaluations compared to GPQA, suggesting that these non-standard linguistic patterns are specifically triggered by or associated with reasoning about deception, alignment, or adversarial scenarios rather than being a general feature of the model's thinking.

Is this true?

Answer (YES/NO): NO